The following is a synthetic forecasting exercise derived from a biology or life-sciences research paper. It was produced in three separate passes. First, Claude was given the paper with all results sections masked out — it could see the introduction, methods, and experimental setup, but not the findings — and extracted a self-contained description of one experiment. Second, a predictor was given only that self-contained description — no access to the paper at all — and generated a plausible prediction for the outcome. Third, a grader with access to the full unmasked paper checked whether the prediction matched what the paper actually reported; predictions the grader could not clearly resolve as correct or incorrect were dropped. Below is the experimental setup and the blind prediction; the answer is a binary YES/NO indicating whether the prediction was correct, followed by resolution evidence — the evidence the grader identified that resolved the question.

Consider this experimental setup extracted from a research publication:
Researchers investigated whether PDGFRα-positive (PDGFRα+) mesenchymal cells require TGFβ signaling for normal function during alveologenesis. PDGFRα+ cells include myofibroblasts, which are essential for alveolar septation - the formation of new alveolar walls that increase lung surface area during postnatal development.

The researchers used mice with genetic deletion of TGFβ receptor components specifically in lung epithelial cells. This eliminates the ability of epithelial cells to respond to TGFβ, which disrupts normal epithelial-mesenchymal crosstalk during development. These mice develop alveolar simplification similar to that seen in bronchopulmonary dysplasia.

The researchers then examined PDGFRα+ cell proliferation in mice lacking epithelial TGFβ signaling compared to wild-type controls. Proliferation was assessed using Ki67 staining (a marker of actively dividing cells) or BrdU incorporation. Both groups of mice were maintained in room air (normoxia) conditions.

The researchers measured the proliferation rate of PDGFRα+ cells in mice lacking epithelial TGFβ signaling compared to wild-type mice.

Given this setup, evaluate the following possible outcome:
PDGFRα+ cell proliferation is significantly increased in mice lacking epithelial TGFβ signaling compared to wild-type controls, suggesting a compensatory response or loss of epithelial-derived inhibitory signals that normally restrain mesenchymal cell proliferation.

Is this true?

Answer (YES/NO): NO